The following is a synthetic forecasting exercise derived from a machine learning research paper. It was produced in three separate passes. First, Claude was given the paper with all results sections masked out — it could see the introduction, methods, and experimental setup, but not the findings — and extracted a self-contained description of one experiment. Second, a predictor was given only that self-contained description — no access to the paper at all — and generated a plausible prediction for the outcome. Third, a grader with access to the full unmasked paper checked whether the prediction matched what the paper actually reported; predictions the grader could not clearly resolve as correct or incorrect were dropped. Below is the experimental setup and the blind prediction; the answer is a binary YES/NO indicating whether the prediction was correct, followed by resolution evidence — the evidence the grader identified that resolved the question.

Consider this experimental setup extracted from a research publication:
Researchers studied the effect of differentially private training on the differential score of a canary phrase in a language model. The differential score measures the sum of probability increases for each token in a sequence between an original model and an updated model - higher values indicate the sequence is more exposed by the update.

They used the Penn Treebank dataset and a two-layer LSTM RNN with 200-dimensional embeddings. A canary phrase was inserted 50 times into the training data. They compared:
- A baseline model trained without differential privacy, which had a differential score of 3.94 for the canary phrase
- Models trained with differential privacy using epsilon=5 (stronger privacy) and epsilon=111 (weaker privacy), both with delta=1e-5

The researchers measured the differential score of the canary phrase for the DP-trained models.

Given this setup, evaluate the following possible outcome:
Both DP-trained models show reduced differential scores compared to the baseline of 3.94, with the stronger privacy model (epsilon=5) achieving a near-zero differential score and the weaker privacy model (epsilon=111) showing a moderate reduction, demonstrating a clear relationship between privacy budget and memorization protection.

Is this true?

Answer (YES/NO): NO